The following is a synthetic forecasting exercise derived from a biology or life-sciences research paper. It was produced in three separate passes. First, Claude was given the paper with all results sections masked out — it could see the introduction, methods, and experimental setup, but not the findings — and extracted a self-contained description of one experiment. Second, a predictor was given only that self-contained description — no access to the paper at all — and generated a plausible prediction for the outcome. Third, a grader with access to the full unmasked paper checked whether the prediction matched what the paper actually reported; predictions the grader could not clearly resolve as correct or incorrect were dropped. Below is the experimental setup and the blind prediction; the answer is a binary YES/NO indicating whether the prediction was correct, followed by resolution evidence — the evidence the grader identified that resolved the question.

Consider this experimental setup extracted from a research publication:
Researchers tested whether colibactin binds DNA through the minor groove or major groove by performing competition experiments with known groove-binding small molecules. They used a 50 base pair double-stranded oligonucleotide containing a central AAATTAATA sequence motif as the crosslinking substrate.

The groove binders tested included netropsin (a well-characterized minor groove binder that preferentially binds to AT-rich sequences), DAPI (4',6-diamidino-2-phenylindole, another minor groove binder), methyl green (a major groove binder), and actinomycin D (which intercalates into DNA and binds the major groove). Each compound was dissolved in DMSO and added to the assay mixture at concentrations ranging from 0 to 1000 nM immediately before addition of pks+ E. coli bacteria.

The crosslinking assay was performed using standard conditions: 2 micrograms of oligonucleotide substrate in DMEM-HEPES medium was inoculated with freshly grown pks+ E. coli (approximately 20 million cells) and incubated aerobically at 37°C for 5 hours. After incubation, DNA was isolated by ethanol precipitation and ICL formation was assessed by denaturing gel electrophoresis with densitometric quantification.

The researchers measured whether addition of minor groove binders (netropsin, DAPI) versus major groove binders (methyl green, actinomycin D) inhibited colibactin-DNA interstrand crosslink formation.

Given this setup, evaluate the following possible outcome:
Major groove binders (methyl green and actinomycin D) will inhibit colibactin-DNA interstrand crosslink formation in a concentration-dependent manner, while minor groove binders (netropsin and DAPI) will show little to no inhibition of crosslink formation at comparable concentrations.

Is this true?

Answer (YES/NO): NO